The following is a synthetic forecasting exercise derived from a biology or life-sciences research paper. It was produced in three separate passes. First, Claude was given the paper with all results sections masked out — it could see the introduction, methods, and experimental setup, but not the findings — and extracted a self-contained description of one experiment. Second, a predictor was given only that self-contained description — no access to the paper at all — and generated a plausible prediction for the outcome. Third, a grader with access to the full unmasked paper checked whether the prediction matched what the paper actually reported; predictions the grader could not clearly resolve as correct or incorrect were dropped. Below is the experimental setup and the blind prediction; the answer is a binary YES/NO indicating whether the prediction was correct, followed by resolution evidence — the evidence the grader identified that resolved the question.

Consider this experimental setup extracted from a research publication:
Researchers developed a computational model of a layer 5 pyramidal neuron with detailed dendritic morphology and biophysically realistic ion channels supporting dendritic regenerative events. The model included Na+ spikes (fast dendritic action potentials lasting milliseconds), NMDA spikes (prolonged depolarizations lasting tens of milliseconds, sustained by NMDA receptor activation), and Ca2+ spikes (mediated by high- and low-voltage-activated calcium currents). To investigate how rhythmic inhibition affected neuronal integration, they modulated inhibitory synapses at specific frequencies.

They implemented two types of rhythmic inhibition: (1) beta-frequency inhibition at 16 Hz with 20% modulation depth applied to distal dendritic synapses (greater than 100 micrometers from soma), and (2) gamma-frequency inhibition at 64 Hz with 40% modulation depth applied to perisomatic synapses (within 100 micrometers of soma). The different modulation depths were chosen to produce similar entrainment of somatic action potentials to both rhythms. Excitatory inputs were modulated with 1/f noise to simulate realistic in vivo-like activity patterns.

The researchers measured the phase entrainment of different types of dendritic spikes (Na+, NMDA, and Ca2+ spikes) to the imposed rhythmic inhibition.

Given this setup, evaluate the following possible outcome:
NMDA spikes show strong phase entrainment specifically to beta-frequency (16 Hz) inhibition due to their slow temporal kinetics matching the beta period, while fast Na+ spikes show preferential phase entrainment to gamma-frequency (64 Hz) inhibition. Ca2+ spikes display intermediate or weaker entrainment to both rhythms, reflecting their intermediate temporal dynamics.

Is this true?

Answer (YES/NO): NO